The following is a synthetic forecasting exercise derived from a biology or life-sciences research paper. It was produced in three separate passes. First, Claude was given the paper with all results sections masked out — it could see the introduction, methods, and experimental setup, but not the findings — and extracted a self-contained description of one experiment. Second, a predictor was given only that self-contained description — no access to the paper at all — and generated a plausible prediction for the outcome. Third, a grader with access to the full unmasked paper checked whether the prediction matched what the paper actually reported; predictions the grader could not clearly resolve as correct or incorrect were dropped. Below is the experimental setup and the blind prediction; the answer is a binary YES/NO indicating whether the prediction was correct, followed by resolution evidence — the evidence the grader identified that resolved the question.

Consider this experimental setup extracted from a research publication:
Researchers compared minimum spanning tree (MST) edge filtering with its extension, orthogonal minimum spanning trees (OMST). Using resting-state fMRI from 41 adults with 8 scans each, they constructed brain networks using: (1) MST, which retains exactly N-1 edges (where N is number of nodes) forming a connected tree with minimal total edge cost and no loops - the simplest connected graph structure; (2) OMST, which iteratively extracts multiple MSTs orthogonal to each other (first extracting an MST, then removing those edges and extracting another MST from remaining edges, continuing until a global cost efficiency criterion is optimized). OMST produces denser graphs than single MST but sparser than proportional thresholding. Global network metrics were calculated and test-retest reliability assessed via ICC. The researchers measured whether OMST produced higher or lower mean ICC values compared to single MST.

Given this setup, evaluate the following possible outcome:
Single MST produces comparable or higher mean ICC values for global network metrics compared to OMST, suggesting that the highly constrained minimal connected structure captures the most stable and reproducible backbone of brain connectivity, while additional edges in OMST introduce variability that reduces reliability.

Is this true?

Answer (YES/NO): NO